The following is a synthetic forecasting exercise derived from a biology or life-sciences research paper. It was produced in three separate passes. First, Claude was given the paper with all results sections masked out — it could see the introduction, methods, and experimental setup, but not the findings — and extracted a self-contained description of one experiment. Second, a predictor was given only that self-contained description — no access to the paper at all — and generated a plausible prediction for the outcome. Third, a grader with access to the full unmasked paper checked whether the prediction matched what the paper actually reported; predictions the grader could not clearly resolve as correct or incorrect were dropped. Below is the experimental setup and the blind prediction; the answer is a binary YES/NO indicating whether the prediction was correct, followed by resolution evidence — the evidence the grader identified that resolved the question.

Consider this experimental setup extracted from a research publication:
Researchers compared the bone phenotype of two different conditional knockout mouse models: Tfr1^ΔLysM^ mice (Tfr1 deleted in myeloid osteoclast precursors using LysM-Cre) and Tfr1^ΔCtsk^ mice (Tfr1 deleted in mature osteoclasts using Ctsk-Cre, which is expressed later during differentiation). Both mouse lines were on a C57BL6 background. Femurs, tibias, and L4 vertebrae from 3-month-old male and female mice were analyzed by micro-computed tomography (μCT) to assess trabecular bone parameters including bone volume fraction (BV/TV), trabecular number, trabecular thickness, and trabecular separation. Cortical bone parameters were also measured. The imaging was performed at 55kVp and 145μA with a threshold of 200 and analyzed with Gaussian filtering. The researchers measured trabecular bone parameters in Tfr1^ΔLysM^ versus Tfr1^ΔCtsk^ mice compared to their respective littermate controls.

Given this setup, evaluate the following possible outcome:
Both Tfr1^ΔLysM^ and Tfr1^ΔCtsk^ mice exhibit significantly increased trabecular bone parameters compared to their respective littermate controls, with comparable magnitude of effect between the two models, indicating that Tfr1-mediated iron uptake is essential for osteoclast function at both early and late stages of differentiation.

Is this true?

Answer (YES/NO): NO